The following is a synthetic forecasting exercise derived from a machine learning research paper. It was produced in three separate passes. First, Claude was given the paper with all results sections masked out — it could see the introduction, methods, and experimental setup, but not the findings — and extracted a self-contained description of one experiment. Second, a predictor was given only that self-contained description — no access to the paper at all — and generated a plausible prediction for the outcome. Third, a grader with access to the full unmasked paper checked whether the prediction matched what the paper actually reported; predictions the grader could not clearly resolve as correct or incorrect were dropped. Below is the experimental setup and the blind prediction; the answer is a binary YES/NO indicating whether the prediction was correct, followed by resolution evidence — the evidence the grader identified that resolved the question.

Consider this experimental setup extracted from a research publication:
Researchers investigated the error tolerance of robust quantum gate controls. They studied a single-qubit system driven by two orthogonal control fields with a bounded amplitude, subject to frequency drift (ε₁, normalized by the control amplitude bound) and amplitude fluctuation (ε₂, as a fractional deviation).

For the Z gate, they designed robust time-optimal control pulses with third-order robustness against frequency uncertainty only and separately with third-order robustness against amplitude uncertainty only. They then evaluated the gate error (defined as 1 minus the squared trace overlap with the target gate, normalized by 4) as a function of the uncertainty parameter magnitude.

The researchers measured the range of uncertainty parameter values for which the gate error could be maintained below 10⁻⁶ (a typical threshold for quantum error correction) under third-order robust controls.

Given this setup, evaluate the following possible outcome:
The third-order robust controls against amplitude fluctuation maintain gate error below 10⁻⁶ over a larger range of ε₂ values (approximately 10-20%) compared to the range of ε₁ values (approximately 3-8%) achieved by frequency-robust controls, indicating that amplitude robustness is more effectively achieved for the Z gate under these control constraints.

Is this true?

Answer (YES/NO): NO